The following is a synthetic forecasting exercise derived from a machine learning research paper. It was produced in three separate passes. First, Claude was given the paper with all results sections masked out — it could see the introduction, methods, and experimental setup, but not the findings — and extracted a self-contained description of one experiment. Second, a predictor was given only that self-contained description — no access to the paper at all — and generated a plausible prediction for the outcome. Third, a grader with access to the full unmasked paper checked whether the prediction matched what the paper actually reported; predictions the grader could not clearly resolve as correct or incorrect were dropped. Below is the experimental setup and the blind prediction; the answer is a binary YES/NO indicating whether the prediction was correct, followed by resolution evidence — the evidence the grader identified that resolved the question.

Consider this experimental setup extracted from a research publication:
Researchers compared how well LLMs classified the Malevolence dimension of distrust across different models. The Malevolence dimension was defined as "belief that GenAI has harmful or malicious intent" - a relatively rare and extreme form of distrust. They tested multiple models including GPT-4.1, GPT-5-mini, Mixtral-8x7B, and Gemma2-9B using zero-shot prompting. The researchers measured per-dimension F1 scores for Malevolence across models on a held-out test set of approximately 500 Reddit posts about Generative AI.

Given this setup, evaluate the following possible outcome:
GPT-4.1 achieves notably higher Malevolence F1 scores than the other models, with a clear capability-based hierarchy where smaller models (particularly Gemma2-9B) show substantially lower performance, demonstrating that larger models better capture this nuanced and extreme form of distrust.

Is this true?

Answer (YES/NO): NO